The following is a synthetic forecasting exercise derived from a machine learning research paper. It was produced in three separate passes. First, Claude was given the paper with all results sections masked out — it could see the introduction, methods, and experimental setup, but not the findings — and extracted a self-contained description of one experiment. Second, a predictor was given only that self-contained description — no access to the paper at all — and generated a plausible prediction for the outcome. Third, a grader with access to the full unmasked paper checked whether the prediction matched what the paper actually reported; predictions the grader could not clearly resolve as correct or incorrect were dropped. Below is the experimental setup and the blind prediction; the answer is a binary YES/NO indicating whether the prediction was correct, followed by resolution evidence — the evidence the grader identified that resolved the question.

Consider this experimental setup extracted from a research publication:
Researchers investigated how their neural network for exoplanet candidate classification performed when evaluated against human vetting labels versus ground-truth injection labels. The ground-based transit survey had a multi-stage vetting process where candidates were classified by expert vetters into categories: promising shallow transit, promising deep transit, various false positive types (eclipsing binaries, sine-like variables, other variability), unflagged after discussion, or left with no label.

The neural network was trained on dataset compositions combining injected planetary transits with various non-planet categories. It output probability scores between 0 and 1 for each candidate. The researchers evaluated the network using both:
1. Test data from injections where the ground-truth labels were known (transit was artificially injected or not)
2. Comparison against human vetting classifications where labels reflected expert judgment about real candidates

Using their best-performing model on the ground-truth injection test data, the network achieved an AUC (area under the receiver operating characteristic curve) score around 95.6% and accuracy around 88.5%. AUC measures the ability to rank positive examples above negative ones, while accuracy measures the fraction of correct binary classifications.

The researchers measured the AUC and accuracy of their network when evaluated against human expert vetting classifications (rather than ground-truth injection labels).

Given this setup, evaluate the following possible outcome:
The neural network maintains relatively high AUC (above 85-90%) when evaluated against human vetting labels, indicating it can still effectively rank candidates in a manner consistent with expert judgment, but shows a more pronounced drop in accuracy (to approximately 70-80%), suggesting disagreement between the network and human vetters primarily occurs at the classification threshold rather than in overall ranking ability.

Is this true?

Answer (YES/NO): NO